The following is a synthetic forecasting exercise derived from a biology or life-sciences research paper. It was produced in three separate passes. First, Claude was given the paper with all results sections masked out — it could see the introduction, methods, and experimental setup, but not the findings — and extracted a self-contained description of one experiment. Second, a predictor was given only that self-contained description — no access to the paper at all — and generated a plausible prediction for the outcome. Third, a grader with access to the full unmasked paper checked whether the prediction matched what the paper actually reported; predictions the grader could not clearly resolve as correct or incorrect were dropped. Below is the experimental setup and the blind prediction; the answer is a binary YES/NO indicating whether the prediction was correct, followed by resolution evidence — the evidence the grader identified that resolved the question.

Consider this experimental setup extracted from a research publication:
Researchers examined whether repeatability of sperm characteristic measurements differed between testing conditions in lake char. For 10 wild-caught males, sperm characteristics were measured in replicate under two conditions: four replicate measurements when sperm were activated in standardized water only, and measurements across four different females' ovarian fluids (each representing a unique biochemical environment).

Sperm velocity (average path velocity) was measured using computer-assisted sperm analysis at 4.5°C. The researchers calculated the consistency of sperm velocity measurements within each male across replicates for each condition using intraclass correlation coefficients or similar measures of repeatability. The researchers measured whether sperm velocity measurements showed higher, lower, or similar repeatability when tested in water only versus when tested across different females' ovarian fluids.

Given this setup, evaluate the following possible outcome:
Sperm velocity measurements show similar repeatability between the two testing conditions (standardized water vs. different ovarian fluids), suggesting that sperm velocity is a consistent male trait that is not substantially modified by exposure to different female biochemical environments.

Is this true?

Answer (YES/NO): NO